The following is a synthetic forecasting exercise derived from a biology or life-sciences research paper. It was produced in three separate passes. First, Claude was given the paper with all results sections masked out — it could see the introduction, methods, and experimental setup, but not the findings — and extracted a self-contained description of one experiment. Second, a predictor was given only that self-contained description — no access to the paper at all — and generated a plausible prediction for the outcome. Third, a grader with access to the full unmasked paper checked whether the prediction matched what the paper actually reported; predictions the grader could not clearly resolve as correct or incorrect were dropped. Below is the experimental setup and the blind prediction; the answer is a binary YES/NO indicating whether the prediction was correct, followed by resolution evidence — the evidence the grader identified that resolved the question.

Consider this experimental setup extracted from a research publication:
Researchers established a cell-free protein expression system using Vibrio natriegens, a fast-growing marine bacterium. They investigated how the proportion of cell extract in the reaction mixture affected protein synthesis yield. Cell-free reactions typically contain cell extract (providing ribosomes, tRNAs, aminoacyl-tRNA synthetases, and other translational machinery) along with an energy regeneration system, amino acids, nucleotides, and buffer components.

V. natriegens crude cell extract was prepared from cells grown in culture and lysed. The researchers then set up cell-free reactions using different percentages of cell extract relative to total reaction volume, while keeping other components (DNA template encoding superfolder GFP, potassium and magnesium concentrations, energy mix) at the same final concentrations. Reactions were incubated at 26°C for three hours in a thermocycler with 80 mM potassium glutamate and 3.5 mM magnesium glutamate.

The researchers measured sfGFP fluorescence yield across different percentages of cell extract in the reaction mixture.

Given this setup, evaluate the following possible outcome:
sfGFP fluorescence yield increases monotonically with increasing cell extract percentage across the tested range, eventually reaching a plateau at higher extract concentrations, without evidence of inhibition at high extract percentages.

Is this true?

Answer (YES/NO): NO